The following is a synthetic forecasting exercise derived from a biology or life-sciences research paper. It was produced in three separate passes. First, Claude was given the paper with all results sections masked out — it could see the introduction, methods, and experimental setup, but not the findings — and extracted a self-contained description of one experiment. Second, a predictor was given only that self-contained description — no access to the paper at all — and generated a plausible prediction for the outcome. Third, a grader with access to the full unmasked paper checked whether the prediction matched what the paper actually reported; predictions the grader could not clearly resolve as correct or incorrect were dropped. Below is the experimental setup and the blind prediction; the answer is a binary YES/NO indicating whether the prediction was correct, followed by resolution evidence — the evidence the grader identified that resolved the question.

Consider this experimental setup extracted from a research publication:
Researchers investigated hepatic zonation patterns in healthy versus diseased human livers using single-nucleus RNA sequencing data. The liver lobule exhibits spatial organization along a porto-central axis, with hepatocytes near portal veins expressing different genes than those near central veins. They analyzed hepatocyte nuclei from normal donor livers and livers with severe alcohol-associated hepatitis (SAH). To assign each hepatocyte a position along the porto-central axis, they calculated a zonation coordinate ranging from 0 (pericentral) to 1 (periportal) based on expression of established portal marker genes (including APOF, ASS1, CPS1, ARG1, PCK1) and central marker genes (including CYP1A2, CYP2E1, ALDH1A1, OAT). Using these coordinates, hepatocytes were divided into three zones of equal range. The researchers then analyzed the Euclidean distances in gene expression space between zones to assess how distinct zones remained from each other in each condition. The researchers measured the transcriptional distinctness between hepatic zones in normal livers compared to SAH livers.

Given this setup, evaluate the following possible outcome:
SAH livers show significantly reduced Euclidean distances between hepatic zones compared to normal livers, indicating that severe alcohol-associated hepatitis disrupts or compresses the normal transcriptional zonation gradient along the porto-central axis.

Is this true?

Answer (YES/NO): YES